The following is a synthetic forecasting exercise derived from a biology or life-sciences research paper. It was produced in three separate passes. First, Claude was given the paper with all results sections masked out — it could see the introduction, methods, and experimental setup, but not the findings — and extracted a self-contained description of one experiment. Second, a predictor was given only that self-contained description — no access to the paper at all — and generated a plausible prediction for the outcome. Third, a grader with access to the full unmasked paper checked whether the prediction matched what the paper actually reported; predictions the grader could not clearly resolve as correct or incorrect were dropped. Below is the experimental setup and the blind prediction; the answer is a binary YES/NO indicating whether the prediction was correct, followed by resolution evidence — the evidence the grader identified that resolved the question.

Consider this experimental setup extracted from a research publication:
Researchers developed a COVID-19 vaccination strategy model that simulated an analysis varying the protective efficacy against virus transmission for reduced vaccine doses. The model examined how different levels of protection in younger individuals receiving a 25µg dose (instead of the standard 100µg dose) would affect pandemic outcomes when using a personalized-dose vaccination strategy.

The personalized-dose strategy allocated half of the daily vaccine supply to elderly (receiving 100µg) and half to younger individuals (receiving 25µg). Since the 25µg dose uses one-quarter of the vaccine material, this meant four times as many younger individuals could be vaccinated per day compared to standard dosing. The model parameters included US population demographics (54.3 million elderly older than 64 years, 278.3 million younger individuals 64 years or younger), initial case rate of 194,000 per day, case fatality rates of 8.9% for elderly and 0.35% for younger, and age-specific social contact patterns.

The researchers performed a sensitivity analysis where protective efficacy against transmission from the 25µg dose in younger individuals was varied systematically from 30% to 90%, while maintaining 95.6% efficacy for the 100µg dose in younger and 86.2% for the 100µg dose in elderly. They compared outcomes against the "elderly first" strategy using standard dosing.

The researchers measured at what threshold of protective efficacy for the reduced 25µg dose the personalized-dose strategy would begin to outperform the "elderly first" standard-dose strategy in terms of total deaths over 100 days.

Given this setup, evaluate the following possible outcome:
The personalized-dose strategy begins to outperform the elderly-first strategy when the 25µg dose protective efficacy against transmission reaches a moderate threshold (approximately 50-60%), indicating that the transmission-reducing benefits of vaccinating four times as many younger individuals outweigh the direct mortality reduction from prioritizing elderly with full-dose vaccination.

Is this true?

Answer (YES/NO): NO